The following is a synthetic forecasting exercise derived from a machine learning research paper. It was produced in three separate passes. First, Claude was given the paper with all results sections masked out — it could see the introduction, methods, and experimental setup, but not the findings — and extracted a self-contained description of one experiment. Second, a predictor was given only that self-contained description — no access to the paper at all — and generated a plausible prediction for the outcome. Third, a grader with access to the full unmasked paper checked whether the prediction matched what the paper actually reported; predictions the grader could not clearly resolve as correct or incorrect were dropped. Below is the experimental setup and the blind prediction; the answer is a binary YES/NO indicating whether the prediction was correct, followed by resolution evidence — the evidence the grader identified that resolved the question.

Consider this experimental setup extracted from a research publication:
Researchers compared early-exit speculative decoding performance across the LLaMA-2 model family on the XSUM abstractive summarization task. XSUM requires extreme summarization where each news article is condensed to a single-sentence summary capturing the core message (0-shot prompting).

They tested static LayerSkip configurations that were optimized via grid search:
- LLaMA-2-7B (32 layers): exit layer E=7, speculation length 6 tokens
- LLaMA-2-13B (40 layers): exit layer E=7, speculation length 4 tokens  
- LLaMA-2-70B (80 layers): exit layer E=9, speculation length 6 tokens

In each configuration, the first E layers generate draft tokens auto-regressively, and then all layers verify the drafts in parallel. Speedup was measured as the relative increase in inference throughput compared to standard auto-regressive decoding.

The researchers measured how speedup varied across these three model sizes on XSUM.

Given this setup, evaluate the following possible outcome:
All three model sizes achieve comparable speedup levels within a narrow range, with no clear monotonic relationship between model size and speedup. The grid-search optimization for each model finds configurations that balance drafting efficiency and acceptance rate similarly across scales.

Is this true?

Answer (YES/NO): YES